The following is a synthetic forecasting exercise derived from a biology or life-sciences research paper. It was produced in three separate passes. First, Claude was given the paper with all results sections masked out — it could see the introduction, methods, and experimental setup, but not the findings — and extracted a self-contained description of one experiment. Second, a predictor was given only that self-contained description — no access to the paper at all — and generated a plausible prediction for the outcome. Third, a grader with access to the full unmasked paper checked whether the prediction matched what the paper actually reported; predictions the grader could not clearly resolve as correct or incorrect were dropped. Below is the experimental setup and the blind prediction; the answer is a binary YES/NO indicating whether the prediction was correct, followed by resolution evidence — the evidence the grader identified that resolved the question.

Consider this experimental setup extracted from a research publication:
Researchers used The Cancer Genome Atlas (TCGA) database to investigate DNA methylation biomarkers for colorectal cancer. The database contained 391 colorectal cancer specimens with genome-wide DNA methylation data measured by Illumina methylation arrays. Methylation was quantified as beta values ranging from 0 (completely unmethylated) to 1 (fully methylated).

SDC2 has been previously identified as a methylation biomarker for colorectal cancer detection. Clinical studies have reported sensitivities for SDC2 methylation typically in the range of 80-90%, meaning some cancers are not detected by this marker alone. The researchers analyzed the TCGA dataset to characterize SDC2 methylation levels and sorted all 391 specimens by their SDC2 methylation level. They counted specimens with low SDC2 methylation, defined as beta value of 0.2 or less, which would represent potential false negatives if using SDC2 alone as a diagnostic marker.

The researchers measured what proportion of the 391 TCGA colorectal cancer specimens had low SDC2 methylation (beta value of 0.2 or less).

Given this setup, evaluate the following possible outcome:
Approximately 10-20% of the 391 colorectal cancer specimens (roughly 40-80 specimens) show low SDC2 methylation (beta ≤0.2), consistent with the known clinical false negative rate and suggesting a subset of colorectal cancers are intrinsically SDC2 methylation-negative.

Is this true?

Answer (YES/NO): YES